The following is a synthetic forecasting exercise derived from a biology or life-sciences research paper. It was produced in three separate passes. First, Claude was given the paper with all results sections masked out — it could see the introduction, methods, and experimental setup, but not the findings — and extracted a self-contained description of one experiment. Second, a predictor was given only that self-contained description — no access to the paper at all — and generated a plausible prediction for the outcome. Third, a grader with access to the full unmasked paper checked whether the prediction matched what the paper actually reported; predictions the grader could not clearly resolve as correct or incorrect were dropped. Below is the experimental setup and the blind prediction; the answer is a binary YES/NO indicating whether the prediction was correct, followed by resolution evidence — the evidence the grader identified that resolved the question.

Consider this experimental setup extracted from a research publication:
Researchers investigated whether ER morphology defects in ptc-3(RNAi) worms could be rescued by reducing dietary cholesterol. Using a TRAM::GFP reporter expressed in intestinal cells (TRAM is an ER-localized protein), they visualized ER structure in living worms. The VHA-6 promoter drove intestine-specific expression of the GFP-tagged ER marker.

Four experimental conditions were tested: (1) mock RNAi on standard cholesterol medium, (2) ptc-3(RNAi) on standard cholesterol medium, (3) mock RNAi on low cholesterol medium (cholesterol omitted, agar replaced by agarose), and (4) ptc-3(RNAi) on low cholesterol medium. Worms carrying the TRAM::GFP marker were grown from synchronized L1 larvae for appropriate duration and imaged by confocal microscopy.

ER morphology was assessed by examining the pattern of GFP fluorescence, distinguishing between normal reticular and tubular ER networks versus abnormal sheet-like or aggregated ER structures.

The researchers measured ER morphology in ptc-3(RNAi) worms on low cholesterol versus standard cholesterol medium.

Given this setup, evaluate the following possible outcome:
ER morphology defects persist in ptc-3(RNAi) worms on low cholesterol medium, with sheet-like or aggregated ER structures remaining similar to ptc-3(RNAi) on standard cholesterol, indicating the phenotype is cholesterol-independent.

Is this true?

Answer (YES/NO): NO